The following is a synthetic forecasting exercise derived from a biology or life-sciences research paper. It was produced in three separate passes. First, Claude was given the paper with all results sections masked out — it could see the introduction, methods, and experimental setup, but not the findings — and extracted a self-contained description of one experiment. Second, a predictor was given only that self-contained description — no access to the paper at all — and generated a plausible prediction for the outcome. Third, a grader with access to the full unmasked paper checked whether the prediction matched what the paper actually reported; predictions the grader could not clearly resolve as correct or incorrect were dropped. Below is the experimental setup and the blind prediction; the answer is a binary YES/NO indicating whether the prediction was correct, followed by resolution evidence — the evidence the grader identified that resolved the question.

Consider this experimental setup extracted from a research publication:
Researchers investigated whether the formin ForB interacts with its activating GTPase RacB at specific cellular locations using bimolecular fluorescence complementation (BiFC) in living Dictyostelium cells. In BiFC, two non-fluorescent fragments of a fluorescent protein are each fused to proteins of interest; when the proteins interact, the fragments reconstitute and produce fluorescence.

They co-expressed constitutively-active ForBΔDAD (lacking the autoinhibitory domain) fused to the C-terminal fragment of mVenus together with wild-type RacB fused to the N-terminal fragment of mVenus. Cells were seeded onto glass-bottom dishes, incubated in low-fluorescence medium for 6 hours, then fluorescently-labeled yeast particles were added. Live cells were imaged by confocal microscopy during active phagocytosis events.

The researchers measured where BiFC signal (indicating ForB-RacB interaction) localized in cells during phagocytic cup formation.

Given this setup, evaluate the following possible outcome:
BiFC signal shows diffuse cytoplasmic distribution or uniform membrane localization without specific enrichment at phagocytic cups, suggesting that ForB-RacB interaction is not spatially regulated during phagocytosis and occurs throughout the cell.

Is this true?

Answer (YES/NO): NO